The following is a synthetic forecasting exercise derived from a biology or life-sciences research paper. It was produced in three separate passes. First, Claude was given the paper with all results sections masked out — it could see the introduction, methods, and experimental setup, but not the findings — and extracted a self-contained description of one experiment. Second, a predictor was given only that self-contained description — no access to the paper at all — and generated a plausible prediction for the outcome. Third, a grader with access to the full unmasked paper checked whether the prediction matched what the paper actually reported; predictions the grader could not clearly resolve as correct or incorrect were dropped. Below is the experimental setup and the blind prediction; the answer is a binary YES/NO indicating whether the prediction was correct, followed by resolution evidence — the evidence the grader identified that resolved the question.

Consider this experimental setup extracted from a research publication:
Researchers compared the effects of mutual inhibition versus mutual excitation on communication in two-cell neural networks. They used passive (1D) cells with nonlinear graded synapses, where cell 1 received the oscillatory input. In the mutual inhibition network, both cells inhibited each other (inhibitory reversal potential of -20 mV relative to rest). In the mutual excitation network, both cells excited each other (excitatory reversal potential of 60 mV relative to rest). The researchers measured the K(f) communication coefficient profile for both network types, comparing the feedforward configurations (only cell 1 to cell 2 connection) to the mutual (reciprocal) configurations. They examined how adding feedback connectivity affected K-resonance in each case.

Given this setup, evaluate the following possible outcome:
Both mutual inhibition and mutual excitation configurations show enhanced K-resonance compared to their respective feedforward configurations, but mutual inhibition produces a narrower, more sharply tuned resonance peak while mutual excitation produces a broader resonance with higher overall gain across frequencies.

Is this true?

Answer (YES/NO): NO